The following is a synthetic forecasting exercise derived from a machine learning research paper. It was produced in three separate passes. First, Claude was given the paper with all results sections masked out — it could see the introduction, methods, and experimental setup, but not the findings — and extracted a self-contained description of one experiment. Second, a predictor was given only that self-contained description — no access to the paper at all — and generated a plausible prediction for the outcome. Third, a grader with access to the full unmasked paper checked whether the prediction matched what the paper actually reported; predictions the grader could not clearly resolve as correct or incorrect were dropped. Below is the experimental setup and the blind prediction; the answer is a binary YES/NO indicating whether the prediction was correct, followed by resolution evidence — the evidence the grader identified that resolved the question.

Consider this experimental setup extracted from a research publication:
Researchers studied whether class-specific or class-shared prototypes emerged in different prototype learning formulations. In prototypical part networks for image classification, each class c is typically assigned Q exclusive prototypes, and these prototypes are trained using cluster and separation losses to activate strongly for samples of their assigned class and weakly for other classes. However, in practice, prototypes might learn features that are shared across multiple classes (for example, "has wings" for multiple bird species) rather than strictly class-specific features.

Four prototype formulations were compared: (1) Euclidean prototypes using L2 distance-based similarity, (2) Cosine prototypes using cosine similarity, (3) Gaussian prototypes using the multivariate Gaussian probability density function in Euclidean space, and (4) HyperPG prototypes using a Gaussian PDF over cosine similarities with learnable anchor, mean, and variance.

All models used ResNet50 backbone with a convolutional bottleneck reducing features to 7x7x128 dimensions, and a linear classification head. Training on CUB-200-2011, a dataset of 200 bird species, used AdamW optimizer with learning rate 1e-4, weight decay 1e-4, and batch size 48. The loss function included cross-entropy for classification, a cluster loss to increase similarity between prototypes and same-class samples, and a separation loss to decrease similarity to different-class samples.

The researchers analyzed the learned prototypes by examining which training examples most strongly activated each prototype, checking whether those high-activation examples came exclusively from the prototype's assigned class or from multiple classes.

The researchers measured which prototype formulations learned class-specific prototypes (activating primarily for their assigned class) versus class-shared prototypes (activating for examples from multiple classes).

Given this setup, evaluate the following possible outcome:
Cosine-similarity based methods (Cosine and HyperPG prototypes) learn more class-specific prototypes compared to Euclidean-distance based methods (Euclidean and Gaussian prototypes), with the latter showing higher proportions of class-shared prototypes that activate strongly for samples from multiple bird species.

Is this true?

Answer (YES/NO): NO